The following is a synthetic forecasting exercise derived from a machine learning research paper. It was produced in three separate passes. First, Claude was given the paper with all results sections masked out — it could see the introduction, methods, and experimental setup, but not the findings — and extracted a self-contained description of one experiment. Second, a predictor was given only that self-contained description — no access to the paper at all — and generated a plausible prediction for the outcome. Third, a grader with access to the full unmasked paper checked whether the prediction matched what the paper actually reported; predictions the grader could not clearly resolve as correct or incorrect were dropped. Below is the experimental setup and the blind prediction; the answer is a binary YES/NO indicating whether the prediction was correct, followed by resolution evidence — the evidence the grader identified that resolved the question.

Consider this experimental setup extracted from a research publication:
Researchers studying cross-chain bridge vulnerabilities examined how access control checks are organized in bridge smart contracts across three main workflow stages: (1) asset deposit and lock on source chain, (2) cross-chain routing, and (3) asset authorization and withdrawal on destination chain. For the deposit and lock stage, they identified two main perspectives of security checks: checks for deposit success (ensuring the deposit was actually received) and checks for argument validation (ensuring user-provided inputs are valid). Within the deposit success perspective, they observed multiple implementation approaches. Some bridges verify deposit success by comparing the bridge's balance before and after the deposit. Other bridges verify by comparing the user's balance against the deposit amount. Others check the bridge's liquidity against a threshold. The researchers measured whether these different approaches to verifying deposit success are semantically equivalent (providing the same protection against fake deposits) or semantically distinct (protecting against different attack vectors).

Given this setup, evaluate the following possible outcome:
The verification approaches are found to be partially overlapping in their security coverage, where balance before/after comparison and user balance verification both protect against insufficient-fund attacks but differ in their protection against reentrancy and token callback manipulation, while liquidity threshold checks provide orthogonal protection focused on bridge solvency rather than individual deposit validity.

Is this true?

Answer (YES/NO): NO